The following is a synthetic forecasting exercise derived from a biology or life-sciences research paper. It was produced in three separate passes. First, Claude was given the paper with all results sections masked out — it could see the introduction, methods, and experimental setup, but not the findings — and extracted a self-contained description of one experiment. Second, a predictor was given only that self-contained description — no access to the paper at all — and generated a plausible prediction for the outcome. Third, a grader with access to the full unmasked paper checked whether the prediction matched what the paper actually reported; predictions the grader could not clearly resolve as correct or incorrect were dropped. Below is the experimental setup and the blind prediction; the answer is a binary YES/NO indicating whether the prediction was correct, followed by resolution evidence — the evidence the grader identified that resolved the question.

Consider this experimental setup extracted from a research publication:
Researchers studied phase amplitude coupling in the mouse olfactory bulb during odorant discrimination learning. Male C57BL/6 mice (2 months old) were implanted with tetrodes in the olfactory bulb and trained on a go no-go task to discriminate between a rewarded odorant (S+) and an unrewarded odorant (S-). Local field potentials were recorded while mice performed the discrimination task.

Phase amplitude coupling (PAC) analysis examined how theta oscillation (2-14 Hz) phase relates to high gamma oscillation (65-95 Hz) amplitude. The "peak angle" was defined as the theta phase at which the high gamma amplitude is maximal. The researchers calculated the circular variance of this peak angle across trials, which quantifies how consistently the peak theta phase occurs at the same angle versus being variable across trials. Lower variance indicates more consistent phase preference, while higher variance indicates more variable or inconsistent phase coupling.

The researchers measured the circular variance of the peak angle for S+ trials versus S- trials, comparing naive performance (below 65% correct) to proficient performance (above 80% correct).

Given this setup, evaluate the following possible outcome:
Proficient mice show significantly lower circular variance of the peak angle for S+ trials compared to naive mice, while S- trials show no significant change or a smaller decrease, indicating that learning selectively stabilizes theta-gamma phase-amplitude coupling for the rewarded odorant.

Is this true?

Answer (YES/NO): NO